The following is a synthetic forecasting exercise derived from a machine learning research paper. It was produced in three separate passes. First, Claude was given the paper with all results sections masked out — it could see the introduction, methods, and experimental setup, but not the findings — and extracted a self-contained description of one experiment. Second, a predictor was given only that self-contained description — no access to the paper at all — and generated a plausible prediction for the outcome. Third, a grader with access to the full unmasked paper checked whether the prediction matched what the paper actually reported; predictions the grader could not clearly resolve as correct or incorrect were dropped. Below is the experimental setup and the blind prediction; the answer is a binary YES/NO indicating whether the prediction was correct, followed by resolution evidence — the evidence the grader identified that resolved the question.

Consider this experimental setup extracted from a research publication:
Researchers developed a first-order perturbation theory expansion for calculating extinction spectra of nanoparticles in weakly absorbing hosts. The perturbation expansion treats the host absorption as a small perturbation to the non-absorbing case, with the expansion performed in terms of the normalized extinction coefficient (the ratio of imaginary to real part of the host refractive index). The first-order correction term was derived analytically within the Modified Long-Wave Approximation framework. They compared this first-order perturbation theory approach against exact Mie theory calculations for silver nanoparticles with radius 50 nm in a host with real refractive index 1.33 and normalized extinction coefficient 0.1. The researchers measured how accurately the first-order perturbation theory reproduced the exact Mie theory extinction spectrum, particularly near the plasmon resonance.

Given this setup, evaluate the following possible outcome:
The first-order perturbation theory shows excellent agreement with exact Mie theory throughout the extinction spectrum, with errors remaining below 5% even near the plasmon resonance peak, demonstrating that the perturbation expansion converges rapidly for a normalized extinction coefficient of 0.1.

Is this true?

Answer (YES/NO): NO